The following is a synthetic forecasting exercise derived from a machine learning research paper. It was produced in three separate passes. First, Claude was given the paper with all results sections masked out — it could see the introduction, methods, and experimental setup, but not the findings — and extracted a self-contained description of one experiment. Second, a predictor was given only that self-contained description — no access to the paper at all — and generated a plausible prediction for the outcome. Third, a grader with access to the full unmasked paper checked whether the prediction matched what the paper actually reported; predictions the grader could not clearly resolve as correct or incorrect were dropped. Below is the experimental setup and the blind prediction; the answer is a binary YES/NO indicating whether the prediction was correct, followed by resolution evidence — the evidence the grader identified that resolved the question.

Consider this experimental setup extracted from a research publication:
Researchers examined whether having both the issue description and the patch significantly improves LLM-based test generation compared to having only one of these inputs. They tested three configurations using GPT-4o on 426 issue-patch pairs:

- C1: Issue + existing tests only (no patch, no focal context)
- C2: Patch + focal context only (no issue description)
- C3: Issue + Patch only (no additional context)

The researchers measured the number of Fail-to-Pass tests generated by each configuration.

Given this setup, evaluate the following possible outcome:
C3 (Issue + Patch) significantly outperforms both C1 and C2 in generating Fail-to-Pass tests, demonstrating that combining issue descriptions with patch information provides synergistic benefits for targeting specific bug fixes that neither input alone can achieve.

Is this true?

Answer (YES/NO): YES